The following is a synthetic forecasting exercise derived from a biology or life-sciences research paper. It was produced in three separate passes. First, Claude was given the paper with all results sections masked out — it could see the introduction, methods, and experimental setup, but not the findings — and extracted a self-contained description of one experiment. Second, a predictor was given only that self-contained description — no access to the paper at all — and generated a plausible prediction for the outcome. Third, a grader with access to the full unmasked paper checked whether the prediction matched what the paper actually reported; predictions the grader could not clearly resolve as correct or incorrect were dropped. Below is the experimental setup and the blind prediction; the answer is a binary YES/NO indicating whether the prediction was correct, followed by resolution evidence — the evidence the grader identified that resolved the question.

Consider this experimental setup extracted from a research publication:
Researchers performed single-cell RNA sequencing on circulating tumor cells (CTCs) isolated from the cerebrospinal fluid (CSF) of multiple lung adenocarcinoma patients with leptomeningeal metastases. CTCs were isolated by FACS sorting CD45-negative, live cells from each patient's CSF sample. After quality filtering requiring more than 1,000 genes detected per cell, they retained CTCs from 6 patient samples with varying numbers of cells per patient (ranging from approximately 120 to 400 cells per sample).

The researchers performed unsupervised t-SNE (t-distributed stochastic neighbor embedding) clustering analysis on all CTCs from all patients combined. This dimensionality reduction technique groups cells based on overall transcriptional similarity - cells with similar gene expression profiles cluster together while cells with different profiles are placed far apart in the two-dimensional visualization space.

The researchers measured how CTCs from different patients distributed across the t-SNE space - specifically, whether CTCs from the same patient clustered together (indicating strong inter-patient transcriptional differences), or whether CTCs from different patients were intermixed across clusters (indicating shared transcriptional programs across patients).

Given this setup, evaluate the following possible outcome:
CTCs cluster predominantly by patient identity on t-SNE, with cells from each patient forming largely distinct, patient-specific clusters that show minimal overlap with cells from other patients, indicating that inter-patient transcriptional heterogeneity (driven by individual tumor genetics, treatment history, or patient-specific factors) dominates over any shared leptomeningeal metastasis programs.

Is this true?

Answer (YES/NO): YES